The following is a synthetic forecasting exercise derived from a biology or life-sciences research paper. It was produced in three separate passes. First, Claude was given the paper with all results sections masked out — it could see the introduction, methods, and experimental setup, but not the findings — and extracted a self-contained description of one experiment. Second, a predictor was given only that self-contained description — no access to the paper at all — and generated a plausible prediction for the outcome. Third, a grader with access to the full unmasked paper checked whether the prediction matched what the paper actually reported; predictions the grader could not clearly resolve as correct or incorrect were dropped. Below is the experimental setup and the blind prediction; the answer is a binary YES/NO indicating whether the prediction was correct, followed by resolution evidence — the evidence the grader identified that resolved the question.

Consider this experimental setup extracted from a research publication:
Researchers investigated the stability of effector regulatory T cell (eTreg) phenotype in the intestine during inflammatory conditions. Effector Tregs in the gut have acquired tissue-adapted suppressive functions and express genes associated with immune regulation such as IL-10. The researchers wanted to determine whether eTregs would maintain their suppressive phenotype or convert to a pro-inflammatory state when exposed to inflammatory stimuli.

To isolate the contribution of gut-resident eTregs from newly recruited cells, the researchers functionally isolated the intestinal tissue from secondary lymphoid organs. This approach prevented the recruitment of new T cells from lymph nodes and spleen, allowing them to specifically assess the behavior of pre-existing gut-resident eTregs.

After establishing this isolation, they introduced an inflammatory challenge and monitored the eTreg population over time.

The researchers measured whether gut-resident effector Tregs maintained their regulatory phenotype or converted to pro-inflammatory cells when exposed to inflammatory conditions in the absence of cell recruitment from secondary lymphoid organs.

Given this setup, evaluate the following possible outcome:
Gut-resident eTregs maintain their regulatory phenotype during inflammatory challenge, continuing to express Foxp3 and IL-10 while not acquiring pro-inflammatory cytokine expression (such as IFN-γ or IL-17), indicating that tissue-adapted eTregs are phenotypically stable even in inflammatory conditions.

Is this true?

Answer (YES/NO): YES